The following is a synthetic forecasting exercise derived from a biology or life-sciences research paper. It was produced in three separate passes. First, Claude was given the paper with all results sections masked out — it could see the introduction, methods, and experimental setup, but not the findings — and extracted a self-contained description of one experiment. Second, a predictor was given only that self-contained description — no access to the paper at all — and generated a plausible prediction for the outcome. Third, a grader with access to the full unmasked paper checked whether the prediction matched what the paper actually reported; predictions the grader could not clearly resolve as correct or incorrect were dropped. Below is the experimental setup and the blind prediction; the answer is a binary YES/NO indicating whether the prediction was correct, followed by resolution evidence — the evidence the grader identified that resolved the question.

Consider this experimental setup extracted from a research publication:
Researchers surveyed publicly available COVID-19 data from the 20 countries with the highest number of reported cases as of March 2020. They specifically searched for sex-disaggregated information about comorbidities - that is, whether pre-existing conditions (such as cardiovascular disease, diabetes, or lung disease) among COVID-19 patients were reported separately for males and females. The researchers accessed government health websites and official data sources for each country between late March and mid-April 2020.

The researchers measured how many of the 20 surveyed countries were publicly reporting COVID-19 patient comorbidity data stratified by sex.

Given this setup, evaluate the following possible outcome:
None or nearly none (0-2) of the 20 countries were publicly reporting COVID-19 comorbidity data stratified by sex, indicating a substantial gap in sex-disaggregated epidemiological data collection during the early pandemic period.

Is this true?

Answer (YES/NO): YES